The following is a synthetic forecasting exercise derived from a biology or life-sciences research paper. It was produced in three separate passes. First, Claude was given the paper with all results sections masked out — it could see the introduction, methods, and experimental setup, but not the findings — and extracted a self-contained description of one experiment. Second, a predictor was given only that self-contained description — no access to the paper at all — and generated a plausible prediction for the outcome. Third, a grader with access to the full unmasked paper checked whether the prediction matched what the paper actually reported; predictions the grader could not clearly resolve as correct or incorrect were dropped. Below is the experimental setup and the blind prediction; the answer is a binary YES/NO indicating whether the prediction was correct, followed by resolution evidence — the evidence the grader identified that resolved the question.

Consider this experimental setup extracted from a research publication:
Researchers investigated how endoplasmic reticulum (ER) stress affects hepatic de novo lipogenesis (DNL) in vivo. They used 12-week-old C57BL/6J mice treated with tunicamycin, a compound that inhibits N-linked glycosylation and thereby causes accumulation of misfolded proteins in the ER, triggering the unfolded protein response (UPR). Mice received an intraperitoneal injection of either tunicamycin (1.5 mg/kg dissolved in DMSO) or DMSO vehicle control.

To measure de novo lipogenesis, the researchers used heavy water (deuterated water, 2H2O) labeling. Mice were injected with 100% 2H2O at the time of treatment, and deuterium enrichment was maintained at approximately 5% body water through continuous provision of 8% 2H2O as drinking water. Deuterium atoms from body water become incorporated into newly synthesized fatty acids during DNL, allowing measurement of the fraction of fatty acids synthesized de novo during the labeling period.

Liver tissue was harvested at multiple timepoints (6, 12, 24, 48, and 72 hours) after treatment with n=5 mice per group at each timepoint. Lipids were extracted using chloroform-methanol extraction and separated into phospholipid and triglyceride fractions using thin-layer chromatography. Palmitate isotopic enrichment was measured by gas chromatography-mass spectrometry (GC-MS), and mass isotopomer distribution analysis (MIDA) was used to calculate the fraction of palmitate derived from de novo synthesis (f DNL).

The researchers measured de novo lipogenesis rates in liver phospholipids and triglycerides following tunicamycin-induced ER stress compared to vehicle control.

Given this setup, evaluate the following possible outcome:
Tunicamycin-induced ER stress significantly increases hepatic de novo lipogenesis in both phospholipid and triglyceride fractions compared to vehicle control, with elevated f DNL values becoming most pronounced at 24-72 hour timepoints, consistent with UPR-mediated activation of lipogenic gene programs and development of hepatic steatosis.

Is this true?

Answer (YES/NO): NO